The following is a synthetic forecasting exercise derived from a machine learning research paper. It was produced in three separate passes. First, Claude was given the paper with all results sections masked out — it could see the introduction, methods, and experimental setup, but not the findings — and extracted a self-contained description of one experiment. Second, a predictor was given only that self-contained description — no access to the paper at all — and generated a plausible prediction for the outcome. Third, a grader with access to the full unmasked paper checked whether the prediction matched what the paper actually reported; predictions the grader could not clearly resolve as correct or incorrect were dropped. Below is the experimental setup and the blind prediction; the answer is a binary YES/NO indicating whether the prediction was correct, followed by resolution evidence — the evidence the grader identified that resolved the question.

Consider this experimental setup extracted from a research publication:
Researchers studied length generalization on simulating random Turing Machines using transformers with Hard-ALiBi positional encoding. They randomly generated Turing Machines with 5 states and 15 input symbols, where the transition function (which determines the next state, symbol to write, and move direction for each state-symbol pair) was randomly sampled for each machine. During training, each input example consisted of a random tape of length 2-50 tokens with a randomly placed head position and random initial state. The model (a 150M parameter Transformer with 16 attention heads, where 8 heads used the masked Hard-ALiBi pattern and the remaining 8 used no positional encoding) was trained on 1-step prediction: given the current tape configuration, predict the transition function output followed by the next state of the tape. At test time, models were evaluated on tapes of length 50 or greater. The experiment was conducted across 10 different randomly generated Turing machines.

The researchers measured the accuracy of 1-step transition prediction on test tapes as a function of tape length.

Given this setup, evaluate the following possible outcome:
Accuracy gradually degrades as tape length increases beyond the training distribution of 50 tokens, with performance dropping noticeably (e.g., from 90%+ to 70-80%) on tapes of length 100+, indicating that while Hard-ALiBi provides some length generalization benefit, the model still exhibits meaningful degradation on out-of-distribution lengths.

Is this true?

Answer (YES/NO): NO